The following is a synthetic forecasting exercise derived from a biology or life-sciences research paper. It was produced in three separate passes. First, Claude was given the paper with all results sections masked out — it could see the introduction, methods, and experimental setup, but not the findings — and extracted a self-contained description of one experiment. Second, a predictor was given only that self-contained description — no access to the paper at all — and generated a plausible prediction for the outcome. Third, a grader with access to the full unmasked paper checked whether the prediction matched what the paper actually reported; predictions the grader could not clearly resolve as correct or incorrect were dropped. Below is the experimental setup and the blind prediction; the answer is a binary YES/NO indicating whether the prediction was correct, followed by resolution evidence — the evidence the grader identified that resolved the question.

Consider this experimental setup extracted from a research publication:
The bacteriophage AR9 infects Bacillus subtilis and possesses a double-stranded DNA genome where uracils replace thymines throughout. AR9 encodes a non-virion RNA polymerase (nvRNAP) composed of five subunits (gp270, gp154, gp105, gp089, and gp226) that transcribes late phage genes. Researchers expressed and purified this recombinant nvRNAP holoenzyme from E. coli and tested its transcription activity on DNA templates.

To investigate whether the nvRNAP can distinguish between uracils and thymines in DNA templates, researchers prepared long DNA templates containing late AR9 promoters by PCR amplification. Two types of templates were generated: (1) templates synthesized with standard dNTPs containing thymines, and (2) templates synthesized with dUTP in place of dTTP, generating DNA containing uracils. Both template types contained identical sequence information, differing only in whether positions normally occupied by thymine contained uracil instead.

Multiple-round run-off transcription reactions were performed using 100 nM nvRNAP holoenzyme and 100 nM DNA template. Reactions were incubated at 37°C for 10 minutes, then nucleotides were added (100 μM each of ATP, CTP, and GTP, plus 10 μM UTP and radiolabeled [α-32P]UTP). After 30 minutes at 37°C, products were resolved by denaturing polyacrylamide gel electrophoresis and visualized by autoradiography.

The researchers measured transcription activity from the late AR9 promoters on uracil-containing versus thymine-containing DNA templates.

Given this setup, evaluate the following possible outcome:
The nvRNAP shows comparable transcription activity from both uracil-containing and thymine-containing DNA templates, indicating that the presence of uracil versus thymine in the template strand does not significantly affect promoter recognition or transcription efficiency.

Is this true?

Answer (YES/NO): NO